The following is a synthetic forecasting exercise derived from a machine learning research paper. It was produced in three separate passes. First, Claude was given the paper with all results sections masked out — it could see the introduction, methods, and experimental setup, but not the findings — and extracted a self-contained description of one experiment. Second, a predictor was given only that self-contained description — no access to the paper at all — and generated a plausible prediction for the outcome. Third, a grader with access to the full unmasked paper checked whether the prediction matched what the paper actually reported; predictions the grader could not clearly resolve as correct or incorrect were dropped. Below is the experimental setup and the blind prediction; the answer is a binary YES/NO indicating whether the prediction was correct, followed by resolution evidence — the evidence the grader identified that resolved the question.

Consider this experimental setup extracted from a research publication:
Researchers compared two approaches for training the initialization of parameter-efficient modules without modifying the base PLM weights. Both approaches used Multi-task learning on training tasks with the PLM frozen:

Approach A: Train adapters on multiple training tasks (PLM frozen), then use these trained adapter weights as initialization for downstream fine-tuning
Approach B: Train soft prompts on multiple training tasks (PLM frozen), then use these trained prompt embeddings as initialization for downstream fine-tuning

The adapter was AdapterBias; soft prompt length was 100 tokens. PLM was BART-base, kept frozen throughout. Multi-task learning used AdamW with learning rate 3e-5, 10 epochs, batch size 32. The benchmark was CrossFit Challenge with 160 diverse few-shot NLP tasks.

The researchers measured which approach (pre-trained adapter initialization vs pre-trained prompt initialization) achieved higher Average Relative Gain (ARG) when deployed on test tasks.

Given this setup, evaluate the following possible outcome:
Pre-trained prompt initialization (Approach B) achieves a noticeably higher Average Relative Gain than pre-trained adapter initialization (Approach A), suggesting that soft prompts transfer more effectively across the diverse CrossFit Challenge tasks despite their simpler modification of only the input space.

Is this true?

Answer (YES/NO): YES